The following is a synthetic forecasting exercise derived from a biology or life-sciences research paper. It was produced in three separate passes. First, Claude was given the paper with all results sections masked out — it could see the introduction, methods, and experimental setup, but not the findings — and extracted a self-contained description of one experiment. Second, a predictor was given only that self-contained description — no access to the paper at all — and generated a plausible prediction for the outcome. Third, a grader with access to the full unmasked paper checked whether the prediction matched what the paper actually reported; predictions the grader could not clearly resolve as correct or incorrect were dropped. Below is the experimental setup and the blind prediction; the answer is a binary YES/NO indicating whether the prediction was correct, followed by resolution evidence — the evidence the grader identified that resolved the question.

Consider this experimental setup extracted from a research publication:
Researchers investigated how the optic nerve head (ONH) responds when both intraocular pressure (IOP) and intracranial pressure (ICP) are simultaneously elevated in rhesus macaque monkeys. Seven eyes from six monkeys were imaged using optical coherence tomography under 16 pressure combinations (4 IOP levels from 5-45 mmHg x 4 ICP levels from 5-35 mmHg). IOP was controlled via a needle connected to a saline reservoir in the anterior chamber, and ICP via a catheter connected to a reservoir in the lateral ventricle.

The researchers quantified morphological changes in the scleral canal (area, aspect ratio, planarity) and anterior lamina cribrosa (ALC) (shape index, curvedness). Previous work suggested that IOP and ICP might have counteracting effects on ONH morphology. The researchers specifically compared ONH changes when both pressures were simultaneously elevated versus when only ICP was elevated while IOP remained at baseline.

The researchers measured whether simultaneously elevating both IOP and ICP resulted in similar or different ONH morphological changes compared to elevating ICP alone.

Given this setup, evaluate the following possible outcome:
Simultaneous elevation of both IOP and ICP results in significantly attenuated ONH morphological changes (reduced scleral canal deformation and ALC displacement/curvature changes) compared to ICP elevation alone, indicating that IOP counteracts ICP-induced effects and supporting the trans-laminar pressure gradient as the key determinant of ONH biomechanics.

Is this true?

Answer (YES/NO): NO